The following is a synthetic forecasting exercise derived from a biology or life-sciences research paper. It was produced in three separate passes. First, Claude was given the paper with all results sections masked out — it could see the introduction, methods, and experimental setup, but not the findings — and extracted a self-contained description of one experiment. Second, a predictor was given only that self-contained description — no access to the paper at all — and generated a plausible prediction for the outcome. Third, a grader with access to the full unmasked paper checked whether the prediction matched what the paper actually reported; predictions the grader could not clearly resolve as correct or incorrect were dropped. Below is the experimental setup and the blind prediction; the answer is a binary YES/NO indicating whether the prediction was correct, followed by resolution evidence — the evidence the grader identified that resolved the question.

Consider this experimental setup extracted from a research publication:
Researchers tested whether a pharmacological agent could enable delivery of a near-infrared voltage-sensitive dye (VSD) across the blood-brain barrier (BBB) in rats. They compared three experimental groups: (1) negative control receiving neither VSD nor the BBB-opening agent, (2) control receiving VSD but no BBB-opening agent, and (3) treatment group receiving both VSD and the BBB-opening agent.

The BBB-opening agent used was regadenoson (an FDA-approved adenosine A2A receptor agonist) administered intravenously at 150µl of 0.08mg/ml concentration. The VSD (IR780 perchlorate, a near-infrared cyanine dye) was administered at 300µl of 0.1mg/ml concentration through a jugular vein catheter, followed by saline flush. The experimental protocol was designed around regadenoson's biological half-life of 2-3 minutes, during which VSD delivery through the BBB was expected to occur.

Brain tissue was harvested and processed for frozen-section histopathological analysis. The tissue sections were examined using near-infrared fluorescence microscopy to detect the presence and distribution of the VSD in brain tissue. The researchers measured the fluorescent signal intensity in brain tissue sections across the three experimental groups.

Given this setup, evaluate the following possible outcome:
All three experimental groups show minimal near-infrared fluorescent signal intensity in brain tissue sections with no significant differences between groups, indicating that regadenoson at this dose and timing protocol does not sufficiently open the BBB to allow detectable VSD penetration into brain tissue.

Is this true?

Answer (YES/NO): NO